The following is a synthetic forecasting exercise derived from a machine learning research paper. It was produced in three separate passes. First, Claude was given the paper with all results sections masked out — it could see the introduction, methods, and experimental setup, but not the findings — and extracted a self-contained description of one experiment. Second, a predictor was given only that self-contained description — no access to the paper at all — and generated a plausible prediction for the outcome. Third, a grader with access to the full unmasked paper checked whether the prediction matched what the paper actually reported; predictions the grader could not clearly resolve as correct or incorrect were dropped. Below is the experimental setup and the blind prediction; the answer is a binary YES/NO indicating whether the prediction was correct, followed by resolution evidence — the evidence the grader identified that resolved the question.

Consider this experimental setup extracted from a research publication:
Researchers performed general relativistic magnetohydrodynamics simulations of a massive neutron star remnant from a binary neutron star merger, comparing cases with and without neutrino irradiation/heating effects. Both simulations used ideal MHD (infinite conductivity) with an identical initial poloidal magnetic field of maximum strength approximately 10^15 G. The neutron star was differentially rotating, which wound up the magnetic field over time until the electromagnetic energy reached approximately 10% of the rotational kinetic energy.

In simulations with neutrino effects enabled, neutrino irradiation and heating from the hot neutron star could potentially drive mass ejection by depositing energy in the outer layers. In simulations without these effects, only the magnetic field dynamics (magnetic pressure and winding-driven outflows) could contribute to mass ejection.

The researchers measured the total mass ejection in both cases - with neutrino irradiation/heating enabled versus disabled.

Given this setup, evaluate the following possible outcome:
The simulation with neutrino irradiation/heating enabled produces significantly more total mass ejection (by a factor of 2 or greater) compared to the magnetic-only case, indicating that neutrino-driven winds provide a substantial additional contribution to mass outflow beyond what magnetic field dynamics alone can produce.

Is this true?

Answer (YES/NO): YES